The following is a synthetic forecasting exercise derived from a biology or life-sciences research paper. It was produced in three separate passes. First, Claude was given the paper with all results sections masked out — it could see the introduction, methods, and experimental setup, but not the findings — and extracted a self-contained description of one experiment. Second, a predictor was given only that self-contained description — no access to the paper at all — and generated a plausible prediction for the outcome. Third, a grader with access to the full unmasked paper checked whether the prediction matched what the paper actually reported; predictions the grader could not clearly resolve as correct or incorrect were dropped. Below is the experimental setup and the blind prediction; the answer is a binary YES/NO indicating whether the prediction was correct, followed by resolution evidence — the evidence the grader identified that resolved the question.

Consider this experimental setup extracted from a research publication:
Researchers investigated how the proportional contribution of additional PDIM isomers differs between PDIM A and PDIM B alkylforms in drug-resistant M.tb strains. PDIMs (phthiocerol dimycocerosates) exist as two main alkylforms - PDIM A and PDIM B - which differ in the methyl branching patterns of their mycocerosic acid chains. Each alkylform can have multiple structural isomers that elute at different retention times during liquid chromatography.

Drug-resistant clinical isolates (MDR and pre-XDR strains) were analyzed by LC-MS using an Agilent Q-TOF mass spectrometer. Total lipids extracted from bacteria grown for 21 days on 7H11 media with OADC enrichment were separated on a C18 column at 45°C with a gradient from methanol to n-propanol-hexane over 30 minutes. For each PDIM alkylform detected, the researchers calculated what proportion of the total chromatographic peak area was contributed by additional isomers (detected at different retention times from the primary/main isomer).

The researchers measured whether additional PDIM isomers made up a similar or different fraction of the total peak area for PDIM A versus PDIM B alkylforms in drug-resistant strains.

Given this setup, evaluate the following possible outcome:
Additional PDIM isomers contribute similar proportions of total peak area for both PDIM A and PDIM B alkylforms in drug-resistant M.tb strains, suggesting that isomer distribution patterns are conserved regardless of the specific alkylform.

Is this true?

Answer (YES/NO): NO